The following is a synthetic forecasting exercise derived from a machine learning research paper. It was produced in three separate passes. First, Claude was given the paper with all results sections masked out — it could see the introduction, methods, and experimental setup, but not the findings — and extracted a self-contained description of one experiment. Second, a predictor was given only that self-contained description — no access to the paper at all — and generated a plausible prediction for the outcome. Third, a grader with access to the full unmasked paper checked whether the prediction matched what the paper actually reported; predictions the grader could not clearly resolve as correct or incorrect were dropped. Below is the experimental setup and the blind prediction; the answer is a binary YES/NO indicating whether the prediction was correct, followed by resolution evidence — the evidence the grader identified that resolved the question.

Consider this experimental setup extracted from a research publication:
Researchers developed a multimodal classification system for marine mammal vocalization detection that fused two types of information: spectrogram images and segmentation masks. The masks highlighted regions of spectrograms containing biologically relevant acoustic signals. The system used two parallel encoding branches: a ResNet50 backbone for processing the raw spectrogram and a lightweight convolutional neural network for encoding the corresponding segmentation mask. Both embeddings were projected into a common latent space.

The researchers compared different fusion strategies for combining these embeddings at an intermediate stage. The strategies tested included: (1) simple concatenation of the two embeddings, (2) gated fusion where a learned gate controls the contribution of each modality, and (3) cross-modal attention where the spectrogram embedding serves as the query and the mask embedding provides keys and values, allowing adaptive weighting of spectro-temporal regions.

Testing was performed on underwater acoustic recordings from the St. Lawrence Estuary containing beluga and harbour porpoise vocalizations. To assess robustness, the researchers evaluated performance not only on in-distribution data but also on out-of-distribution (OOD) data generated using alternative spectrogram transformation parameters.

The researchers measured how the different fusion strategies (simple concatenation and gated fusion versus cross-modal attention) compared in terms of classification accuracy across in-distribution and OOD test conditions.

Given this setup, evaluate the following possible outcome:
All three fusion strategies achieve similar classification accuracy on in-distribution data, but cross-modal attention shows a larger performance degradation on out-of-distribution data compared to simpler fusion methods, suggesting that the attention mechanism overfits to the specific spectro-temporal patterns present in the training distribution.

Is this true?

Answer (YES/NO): NO